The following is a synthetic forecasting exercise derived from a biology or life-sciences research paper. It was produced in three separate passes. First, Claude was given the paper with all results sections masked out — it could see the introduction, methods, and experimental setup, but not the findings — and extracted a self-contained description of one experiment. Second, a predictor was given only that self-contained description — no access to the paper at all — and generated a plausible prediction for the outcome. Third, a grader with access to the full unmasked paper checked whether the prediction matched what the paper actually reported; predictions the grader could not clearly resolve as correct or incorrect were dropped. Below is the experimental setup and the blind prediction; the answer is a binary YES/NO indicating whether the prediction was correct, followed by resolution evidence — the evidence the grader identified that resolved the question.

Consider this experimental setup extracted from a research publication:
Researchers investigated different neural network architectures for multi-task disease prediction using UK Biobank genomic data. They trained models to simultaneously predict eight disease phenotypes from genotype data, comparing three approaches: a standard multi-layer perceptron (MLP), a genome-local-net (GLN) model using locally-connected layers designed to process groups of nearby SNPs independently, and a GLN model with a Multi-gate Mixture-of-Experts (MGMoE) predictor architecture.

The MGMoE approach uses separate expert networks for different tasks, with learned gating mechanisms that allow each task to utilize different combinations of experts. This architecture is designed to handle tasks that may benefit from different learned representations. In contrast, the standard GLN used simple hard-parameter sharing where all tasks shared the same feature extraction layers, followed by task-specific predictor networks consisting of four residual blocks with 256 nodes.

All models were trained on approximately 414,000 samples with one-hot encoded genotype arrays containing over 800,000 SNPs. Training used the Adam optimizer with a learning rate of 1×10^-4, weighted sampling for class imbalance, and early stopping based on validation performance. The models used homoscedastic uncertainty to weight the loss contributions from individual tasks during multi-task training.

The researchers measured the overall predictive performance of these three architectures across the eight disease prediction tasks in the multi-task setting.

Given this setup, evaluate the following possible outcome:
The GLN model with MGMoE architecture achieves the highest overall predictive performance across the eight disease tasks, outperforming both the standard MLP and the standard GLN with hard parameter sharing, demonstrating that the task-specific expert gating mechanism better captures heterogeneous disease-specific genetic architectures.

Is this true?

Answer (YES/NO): NO